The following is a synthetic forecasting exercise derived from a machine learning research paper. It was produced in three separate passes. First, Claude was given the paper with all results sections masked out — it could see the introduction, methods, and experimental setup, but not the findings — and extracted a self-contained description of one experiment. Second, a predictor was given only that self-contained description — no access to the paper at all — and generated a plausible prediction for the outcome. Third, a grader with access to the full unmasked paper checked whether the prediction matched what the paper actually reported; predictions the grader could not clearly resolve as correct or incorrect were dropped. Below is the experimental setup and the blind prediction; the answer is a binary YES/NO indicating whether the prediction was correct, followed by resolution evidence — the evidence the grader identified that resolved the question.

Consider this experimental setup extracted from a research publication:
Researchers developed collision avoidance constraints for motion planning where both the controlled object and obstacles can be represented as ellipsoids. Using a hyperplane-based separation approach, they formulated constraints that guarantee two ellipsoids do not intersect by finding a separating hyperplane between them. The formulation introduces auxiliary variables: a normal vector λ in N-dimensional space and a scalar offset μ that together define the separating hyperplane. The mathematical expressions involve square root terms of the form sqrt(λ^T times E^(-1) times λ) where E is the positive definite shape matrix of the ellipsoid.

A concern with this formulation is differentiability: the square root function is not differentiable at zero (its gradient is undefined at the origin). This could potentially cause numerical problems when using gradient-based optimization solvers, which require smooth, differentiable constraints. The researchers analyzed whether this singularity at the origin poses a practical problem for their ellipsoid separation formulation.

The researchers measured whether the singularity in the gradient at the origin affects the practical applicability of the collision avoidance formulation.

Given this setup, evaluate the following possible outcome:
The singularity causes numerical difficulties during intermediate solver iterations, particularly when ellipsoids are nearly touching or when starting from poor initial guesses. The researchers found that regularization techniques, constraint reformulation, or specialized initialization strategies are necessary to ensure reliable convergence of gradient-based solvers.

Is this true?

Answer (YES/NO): NO